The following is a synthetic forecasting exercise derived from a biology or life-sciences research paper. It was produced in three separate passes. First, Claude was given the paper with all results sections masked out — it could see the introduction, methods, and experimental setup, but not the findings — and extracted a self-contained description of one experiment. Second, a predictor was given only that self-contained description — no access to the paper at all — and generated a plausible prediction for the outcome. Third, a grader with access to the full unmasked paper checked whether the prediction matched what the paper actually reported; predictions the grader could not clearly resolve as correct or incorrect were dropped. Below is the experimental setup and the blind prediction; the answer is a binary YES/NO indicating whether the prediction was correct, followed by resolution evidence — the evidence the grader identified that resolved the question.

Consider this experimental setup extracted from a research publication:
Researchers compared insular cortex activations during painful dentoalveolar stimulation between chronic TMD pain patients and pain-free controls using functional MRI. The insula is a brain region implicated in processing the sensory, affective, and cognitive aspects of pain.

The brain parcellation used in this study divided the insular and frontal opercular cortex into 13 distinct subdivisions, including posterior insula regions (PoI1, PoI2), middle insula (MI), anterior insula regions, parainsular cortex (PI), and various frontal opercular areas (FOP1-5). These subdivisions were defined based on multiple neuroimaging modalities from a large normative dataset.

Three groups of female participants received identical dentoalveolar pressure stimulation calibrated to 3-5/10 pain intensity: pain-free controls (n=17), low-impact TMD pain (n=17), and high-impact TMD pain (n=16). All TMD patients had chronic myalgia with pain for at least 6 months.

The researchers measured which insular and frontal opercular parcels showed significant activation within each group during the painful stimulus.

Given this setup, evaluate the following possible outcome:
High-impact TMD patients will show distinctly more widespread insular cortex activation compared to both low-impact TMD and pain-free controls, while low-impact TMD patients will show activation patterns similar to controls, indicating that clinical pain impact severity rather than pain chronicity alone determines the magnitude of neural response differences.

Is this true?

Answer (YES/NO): YES